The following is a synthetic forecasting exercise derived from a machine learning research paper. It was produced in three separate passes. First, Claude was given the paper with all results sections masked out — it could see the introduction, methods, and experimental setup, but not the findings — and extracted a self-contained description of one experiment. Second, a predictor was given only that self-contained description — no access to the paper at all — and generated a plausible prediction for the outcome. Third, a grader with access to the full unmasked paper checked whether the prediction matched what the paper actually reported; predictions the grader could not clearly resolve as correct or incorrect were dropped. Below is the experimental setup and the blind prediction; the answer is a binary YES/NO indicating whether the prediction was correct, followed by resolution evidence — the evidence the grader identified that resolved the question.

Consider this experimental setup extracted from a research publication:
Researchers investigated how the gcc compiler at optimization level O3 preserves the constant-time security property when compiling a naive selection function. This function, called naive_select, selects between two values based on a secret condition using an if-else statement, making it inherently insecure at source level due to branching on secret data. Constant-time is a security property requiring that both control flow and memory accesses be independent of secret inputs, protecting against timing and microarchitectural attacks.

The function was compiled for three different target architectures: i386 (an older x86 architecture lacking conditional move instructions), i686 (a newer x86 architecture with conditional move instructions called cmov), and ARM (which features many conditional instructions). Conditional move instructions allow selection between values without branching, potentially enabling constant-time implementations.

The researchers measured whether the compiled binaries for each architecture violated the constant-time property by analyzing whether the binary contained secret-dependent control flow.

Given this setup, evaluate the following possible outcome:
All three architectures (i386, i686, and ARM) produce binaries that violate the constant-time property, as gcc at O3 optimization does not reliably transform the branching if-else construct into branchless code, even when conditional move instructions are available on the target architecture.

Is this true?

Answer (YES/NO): NO